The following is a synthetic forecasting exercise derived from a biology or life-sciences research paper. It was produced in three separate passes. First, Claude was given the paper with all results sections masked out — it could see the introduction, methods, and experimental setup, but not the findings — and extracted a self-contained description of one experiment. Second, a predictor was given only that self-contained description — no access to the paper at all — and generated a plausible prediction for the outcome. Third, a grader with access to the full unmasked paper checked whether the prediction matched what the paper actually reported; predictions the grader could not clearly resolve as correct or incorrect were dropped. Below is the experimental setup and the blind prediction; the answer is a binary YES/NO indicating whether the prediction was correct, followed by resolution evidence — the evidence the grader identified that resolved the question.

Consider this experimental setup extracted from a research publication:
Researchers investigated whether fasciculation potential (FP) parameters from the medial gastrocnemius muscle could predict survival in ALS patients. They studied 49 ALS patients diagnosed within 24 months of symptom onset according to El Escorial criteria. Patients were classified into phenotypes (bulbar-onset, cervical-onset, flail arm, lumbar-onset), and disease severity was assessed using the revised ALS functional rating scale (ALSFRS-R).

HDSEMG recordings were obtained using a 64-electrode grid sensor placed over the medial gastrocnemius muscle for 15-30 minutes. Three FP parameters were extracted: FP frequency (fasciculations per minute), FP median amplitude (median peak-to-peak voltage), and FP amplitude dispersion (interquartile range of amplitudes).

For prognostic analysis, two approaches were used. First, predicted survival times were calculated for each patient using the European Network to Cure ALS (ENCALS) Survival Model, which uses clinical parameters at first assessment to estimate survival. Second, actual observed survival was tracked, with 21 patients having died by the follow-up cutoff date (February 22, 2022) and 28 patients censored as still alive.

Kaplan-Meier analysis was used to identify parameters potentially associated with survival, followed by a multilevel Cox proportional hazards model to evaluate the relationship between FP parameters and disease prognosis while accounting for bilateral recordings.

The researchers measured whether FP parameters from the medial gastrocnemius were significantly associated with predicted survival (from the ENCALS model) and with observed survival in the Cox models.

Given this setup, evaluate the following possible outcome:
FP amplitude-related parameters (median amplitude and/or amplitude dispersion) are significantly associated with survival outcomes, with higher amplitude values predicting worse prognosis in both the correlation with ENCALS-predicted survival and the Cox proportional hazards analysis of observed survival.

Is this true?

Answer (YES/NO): NO